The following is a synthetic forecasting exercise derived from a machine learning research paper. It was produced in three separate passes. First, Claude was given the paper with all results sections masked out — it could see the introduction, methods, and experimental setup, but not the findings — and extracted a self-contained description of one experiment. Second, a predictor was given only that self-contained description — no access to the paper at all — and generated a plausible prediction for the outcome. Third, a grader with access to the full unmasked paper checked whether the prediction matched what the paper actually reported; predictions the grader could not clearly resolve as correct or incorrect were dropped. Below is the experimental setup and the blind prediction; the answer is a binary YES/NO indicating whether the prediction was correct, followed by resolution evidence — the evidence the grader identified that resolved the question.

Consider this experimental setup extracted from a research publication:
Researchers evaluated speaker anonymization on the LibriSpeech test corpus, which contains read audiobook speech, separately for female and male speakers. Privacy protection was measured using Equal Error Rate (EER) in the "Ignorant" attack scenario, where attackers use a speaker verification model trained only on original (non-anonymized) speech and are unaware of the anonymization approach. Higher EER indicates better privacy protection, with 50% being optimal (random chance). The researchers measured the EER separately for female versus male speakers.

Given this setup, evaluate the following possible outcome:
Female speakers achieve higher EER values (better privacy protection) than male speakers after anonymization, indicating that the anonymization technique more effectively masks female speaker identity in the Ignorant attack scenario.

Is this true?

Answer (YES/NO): YES